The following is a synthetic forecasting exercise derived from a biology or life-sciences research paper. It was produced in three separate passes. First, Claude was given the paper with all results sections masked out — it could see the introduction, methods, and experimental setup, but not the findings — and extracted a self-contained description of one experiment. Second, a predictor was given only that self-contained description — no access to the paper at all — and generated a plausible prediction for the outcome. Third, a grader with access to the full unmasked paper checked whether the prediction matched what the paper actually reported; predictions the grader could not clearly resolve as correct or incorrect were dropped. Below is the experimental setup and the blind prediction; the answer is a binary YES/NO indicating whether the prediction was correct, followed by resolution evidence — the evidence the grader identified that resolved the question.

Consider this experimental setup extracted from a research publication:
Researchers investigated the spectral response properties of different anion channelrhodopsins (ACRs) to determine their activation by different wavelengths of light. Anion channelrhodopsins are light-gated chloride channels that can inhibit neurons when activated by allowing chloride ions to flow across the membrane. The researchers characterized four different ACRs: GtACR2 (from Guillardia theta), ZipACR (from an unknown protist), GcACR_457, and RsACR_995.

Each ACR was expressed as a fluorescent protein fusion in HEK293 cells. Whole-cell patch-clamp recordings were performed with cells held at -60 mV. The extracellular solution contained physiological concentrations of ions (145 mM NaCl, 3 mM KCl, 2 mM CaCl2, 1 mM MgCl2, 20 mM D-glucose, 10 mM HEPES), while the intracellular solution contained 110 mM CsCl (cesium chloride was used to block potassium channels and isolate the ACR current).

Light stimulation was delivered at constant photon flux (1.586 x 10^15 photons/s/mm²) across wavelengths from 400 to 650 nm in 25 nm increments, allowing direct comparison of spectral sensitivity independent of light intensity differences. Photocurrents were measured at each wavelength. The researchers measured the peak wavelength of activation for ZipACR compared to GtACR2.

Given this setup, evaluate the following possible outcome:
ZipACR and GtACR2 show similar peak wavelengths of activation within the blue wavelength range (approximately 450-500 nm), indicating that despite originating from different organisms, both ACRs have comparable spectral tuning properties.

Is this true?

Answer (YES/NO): NO